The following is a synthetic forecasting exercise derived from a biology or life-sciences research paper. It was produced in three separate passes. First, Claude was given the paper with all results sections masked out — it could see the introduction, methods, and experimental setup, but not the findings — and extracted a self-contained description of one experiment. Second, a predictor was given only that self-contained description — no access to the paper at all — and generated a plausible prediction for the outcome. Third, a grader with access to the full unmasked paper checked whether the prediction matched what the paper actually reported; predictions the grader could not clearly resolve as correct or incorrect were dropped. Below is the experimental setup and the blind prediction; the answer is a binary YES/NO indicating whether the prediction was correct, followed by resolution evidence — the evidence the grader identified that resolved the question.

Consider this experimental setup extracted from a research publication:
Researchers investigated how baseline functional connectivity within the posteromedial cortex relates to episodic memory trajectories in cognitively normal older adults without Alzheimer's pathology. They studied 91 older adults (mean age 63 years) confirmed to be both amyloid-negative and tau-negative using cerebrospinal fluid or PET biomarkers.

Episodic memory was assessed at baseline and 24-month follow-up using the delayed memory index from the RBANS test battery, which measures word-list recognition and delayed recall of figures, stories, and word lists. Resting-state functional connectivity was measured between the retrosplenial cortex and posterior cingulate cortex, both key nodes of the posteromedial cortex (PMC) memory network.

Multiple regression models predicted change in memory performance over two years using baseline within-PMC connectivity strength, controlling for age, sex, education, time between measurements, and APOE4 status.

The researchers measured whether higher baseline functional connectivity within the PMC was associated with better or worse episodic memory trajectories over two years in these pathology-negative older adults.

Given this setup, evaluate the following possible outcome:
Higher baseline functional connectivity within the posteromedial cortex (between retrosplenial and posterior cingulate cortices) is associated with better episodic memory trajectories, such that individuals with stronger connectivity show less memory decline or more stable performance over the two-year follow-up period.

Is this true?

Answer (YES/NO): YES